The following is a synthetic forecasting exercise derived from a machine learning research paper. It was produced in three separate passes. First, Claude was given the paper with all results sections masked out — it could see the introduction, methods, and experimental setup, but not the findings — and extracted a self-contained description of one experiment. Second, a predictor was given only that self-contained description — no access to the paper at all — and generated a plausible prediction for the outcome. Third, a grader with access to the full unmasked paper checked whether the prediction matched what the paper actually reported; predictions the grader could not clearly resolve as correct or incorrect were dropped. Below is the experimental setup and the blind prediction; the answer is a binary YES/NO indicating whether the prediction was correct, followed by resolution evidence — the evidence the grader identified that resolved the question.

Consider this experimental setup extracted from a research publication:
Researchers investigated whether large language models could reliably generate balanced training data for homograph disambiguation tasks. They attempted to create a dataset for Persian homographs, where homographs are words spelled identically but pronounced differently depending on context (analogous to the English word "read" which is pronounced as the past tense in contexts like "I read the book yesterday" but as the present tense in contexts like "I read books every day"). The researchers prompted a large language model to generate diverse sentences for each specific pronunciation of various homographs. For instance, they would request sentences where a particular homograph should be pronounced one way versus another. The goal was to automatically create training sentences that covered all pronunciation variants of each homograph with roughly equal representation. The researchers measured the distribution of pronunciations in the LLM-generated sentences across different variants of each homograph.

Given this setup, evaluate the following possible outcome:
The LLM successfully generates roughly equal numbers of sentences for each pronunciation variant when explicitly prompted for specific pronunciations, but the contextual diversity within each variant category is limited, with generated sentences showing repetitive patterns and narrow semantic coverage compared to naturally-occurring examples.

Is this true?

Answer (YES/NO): NO